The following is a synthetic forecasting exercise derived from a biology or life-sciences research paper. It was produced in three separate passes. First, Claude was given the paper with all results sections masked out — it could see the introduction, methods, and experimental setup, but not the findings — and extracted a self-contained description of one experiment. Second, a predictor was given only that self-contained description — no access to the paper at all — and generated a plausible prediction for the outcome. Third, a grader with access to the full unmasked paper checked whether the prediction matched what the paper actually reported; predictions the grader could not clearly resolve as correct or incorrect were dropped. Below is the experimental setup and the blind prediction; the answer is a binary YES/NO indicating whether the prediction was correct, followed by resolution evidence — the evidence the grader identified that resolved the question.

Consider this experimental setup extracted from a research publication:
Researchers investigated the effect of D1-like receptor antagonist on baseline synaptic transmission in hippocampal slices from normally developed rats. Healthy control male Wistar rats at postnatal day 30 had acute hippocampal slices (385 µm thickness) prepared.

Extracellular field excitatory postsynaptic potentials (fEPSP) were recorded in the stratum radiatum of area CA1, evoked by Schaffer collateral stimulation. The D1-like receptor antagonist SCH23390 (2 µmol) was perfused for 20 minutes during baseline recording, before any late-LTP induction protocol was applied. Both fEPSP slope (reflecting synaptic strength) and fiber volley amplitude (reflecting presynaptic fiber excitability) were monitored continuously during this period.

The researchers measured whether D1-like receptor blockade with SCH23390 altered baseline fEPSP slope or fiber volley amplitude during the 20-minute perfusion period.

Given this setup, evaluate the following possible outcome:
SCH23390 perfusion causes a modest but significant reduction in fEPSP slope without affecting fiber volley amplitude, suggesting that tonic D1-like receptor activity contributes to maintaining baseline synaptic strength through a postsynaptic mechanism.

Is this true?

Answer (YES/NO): NO